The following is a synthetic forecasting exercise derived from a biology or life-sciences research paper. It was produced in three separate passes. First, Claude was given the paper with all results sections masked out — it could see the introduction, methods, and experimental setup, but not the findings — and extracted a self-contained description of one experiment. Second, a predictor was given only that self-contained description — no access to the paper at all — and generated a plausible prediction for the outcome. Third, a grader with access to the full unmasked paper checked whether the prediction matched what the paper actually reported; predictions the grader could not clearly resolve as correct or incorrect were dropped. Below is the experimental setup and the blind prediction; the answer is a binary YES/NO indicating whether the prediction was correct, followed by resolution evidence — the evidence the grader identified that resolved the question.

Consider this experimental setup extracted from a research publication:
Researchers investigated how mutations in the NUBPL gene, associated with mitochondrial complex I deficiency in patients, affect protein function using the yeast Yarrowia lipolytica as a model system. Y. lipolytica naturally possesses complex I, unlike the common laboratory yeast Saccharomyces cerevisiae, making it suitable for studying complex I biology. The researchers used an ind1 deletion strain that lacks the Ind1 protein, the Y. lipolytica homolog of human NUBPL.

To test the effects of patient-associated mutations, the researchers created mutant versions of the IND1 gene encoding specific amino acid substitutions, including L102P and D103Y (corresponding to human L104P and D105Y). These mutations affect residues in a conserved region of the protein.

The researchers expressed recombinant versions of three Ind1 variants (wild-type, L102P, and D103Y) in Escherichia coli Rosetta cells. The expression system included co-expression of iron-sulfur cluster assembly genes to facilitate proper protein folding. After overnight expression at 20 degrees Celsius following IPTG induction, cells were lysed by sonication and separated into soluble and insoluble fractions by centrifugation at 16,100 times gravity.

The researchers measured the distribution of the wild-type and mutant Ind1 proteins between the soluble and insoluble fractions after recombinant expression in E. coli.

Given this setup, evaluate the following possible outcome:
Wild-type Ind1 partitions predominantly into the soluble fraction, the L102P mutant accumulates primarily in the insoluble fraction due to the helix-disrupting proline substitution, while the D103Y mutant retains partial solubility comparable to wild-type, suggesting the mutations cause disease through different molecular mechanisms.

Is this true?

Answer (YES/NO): NO